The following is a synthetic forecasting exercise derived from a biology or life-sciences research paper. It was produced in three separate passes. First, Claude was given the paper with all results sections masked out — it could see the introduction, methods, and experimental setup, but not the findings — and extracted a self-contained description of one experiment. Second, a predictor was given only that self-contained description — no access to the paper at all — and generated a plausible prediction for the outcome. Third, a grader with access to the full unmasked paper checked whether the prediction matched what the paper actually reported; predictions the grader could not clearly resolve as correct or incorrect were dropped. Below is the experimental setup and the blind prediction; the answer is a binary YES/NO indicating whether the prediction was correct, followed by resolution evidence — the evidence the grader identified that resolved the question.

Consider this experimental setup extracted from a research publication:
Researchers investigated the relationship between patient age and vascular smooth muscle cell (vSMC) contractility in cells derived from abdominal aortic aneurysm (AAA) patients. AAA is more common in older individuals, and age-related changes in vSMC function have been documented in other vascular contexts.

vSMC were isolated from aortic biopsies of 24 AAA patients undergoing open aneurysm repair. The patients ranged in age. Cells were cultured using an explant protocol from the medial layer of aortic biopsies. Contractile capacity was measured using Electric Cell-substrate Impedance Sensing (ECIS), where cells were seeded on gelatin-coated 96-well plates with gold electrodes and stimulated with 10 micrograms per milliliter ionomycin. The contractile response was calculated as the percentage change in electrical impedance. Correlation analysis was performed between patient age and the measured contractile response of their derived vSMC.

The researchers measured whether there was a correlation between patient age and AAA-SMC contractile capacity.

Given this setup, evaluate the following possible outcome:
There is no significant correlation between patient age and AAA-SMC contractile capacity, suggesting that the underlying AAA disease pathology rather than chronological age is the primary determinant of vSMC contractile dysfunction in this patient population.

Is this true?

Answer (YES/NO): YES